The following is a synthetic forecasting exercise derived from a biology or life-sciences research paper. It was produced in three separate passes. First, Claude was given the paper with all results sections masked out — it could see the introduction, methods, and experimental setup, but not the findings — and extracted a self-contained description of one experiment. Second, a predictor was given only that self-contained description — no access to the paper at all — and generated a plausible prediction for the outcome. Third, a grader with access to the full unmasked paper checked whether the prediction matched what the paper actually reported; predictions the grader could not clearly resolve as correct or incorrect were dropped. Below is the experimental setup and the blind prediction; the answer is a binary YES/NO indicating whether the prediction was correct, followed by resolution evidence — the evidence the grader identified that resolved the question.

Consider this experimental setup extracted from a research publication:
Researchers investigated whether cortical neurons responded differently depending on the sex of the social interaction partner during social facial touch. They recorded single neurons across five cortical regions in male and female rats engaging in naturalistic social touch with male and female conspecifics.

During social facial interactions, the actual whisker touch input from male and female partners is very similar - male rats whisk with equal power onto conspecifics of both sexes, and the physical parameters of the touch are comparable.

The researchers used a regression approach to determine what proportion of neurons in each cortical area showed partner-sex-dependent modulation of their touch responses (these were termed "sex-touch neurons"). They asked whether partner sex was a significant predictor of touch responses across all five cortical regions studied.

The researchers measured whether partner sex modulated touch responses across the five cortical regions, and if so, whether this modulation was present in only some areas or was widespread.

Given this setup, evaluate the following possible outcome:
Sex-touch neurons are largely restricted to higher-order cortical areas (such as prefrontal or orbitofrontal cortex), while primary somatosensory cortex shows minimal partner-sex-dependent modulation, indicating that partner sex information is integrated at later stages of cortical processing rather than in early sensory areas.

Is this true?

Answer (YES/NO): NO